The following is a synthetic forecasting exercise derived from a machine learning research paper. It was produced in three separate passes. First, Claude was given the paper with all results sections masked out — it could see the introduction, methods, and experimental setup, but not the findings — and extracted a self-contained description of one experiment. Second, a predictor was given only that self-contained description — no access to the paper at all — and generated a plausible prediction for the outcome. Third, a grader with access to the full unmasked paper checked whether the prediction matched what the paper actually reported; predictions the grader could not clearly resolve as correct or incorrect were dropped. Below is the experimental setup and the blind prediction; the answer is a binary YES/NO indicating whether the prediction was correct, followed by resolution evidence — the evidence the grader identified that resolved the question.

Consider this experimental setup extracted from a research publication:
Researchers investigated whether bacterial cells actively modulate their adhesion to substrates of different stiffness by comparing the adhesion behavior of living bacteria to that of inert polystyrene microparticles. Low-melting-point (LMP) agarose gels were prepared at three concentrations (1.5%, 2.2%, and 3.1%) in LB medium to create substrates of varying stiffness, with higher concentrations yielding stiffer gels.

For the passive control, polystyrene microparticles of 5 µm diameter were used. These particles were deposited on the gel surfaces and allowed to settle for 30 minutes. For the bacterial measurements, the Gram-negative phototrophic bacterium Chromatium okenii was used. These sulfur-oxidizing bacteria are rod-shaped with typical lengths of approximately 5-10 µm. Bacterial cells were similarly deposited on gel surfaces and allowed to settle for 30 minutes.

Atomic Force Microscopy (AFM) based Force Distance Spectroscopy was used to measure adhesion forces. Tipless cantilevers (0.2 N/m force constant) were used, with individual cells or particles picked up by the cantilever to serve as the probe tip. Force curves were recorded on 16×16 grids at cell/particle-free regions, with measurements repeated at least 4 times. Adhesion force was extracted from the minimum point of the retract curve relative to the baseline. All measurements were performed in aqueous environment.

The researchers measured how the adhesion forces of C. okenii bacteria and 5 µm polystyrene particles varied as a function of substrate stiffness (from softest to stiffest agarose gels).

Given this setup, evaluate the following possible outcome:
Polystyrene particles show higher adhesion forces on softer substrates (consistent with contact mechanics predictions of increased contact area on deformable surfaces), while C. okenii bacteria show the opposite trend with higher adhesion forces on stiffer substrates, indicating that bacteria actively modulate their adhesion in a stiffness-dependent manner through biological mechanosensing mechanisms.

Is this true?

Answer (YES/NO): NO